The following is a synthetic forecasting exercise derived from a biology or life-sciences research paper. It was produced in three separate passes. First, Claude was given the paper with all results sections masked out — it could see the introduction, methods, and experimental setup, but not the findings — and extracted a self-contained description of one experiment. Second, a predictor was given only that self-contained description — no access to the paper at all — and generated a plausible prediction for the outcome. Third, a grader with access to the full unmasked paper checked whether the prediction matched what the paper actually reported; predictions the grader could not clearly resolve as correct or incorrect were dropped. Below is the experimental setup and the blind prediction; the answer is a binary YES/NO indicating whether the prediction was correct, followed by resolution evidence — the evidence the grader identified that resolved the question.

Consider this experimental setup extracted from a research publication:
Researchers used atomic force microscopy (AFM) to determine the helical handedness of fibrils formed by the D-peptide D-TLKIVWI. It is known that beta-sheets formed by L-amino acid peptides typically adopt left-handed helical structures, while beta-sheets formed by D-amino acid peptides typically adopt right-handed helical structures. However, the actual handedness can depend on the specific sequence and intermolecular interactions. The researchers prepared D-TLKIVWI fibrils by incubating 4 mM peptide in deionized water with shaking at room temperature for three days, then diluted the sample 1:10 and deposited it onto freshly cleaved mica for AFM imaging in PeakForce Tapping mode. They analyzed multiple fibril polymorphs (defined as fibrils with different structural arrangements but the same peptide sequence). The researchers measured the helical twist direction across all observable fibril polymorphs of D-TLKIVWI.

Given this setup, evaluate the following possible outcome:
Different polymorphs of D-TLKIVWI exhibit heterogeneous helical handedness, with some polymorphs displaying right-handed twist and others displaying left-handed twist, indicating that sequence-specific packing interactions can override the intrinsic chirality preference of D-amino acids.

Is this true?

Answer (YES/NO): NO